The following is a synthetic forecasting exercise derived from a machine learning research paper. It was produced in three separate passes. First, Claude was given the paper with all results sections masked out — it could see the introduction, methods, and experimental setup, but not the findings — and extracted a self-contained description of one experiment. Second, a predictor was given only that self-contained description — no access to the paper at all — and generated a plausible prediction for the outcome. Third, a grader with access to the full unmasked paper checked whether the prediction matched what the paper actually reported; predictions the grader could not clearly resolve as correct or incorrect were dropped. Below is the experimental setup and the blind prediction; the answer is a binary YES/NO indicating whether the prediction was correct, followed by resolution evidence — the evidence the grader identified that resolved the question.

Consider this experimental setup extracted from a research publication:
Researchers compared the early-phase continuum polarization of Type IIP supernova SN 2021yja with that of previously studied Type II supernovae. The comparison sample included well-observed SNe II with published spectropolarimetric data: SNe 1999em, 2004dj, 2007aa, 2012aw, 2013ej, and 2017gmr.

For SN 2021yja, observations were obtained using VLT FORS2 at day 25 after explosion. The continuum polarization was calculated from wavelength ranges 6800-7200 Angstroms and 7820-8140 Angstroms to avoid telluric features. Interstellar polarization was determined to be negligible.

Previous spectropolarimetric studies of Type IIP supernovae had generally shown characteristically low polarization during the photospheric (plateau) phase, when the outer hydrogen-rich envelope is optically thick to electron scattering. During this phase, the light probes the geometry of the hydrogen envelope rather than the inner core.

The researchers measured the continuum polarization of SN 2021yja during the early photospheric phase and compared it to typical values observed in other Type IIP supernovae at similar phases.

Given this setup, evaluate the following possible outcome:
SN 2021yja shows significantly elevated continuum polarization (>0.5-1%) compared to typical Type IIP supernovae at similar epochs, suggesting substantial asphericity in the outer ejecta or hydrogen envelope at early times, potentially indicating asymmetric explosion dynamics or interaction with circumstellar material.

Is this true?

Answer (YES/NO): YES